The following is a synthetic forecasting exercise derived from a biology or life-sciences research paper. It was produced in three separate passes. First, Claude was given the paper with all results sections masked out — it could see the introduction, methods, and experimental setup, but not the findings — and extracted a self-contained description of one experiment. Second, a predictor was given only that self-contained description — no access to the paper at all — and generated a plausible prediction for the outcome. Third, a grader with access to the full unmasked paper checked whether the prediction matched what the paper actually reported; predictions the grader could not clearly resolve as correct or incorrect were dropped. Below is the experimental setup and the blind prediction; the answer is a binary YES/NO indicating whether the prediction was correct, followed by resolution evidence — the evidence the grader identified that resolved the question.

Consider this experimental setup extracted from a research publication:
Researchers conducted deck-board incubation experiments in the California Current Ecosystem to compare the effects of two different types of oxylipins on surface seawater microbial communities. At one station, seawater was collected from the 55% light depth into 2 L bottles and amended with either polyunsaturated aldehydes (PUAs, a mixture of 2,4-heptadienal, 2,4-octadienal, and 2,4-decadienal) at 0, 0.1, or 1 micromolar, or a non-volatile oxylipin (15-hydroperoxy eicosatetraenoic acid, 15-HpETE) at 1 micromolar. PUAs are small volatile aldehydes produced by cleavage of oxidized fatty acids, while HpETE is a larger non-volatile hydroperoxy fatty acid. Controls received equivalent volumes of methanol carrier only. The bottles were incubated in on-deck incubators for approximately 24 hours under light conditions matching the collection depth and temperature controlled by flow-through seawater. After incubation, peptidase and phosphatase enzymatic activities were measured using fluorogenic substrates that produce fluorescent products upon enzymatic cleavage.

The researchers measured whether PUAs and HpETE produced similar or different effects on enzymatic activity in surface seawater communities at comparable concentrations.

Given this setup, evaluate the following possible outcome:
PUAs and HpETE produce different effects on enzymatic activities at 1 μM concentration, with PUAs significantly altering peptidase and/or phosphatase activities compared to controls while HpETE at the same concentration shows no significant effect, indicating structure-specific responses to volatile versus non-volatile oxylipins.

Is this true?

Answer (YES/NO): NO